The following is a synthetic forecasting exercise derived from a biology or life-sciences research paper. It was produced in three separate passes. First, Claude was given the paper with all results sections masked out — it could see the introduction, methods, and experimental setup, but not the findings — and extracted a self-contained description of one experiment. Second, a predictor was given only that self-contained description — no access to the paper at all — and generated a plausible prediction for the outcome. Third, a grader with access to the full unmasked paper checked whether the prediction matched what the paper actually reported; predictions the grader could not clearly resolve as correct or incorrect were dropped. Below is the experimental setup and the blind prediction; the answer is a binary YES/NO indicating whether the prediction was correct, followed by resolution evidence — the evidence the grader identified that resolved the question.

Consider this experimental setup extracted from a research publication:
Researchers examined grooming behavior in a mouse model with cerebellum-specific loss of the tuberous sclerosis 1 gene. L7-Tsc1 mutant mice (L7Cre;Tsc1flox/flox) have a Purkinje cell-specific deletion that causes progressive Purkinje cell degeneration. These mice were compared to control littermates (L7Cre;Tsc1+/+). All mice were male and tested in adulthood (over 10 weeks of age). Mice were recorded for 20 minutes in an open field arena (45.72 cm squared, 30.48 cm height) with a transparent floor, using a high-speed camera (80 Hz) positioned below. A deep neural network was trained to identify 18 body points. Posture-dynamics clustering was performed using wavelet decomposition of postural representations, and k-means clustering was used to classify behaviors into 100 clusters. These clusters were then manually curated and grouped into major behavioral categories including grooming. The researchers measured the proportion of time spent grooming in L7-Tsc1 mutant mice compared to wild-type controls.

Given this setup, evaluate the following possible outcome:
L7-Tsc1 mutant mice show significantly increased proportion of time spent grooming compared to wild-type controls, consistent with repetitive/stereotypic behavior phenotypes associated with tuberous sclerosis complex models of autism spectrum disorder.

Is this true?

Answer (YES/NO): NO